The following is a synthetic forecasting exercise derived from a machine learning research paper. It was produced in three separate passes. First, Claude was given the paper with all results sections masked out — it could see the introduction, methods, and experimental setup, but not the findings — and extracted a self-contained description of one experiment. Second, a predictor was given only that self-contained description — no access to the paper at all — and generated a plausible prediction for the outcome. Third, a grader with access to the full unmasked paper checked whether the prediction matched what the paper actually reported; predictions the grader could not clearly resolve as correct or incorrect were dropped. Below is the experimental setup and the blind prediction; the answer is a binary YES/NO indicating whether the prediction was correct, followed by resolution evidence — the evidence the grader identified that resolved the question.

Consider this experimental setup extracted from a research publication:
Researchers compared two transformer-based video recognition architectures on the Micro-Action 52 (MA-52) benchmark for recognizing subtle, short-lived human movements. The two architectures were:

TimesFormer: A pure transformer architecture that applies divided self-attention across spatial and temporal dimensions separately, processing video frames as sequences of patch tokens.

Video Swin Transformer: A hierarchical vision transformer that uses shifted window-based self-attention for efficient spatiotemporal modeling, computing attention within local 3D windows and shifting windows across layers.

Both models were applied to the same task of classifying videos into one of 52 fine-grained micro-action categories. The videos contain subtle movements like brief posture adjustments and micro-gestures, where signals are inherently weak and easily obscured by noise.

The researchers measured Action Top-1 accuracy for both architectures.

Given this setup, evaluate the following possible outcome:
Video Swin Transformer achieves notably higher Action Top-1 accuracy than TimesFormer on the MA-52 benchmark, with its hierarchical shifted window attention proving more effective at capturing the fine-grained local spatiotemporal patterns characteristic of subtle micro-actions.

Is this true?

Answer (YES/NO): YES